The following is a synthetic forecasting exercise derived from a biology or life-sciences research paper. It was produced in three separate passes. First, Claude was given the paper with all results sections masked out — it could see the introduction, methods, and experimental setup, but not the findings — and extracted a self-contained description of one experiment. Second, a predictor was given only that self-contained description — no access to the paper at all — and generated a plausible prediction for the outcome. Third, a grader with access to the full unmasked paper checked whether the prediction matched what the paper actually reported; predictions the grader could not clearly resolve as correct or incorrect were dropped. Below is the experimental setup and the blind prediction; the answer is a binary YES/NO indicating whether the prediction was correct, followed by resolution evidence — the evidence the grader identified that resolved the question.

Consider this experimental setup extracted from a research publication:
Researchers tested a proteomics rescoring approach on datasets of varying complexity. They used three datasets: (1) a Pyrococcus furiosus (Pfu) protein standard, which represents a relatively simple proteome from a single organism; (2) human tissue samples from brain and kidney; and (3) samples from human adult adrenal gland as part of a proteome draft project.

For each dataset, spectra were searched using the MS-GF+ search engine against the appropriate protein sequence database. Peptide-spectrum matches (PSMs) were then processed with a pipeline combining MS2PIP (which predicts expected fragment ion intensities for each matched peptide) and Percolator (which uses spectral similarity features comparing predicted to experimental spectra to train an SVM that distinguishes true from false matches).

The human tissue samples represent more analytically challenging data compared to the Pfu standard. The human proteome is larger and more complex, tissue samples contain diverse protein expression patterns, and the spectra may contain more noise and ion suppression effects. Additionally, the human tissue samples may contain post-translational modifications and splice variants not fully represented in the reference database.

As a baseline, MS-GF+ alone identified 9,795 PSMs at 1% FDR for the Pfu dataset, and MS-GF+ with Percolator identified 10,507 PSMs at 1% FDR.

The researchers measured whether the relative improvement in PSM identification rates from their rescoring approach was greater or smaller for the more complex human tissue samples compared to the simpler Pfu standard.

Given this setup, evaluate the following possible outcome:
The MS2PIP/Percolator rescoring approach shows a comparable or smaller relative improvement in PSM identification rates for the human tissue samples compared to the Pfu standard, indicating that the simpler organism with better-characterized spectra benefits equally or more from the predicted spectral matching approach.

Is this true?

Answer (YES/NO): YES